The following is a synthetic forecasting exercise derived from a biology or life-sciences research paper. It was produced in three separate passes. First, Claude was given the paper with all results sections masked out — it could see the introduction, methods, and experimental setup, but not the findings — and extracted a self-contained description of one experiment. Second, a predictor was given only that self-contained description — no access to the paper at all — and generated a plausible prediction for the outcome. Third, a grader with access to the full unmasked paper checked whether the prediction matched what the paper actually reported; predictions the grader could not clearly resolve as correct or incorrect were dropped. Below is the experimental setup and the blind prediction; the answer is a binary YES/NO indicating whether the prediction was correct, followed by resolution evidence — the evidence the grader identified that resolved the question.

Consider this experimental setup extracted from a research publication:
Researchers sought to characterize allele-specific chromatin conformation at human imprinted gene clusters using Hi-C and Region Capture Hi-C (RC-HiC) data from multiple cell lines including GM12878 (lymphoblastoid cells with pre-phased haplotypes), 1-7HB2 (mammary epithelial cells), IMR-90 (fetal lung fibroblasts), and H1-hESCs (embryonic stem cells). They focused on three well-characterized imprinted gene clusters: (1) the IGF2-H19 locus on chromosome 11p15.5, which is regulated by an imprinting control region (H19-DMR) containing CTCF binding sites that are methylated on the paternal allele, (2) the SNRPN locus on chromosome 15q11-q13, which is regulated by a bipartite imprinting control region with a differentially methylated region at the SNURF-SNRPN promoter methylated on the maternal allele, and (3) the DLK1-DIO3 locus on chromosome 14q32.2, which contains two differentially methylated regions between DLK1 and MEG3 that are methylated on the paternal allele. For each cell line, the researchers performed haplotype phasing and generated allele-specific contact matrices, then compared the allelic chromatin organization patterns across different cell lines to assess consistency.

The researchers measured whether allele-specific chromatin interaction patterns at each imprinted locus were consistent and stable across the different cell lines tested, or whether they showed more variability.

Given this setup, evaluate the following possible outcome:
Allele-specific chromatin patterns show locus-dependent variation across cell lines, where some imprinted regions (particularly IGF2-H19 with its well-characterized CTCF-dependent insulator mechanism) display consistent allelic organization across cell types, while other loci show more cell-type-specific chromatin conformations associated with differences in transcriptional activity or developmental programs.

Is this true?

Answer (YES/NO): YES